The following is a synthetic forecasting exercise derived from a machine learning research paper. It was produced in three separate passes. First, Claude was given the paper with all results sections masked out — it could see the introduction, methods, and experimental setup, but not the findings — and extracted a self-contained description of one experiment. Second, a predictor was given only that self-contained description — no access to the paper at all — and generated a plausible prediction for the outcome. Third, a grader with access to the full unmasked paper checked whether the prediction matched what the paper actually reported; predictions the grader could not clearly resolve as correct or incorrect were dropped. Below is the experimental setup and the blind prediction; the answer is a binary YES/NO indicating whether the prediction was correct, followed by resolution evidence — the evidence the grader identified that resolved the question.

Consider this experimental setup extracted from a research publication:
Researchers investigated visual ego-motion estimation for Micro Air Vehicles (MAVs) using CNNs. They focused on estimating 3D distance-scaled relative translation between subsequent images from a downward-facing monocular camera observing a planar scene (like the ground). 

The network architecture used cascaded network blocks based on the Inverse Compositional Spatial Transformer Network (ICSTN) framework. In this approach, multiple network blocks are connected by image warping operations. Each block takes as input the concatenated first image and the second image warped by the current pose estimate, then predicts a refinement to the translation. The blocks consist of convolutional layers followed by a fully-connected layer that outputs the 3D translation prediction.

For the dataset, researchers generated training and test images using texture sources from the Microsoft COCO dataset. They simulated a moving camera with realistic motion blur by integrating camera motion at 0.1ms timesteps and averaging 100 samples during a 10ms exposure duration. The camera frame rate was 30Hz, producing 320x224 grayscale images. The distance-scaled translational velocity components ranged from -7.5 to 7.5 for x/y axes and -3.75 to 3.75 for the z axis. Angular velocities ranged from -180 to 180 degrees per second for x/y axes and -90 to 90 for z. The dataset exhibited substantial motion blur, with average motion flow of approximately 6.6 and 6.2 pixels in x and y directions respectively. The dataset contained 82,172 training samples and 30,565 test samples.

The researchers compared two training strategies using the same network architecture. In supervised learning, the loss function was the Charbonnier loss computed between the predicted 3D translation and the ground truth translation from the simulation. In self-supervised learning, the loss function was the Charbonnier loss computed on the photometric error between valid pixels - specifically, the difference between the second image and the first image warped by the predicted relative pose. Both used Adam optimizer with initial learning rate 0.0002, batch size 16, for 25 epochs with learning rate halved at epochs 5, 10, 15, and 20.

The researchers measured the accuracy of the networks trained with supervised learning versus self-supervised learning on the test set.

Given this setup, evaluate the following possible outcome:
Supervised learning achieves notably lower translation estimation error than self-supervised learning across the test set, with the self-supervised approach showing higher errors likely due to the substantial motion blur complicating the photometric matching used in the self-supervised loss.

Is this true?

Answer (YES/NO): NO